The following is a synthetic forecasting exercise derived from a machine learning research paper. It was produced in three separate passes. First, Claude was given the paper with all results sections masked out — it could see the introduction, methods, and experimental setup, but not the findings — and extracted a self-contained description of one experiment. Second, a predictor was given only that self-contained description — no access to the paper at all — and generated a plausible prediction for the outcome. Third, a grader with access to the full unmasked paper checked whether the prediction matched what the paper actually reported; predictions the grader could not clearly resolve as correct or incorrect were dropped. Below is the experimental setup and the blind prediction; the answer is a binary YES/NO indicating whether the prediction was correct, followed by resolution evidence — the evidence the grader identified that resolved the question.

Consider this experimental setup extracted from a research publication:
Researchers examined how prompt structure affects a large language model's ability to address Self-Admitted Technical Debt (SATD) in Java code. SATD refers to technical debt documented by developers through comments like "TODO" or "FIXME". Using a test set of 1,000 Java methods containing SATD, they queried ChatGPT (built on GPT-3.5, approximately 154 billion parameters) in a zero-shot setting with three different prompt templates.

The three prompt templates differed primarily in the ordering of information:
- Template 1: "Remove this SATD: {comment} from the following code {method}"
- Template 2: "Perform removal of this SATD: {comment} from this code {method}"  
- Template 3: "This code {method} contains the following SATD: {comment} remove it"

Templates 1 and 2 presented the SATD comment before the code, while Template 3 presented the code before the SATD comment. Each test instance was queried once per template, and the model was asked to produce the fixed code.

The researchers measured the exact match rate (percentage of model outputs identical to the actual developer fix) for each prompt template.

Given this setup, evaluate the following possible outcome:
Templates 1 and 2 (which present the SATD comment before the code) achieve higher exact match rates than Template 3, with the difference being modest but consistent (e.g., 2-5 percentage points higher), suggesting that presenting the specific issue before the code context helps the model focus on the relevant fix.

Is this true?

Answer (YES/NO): NO